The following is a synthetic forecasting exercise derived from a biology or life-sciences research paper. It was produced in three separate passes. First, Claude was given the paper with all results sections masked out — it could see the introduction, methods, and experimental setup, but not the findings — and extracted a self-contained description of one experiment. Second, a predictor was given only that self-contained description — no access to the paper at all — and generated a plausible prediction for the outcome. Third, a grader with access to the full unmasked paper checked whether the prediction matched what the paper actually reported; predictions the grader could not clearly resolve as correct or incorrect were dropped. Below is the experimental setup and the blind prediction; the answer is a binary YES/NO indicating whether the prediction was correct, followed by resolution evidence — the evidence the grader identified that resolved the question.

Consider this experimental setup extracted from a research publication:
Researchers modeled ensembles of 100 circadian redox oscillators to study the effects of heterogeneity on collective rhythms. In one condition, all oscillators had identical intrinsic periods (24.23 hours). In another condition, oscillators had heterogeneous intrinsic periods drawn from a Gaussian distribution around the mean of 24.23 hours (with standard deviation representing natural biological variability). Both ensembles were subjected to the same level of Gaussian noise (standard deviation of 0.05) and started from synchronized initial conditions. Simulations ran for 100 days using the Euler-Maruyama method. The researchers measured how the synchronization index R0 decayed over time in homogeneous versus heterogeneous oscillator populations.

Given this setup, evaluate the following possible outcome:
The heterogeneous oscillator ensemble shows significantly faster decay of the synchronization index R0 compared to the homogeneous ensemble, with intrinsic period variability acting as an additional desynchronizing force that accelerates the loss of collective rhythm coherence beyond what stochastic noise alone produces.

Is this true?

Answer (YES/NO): YES